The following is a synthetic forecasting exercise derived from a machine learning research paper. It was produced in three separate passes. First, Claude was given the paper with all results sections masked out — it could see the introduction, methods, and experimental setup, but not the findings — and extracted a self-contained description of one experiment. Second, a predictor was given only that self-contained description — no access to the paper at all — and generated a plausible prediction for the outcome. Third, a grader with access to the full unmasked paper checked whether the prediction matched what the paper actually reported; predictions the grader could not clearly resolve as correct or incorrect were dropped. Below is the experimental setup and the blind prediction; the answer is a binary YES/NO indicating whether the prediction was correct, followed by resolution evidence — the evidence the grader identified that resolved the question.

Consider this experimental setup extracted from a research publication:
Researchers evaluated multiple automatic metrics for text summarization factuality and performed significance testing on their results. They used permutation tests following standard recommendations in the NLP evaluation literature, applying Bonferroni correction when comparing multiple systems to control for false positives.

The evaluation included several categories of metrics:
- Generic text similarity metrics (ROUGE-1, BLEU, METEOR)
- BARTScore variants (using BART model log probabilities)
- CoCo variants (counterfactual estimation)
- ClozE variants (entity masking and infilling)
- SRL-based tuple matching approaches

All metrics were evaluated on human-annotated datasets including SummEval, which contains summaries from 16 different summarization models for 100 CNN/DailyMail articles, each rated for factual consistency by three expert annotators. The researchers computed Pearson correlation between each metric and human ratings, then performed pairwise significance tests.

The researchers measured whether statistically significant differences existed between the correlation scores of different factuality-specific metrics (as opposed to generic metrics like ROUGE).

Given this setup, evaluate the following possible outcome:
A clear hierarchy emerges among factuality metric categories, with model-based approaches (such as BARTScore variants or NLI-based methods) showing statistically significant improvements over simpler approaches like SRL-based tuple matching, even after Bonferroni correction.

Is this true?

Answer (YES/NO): NO